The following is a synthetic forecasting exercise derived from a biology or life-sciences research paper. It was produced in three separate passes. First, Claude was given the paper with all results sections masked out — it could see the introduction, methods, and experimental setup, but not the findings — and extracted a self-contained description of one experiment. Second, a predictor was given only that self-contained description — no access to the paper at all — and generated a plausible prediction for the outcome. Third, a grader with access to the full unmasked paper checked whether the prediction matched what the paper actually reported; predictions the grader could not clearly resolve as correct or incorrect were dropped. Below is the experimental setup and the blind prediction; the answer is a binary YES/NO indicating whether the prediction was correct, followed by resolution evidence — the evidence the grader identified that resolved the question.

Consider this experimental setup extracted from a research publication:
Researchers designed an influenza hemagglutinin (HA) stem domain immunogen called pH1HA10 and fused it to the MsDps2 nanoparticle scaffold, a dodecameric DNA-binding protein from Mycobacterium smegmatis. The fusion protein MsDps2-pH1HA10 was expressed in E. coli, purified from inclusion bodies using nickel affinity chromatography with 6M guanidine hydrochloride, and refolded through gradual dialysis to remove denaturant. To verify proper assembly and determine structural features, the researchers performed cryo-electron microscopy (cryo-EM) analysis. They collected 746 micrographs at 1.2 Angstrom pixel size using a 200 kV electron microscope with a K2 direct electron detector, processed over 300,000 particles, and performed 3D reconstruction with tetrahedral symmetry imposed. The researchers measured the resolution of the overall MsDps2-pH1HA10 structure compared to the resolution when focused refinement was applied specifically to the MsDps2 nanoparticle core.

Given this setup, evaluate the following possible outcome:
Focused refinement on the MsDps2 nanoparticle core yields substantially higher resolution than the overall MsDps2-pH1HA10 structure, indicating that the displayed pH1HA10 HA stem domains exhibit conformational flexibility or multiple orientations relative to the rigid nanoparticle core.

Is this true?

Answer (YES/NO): YES